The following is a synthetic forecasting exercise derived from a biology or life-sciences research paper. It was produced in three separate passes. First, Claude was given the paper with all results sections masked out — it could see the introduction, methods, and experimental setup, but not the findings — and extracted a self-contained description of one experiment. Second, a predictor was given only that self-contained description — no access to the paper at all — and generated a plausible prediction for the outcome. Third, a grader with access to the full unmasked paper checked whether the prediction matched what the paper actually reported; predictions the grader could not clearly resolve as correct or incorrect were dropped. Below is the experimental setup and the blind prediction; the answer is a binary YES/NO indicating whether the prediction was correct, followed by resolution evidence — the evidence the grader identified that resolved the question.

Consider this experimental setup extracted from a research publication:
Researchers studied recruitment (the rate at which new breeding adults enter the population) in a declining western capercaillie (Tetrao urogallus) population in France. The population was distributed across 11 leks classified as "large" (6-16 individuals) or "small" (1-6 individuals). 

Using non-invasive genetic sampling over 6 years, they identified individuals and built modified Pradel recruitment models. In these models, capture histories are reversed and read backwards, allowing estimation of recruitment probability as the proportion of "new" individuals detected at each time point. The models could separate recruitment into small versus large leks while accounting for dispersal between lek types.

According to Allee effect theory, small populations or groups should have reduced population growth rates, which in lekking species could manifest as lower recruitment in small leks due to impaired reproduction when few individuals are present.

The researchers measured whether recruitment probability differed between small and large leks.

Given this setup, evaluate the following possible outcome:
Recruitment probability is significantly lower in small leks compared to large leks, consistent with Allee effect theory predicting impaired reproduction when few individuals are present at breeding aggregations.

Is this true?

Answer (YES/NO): NO